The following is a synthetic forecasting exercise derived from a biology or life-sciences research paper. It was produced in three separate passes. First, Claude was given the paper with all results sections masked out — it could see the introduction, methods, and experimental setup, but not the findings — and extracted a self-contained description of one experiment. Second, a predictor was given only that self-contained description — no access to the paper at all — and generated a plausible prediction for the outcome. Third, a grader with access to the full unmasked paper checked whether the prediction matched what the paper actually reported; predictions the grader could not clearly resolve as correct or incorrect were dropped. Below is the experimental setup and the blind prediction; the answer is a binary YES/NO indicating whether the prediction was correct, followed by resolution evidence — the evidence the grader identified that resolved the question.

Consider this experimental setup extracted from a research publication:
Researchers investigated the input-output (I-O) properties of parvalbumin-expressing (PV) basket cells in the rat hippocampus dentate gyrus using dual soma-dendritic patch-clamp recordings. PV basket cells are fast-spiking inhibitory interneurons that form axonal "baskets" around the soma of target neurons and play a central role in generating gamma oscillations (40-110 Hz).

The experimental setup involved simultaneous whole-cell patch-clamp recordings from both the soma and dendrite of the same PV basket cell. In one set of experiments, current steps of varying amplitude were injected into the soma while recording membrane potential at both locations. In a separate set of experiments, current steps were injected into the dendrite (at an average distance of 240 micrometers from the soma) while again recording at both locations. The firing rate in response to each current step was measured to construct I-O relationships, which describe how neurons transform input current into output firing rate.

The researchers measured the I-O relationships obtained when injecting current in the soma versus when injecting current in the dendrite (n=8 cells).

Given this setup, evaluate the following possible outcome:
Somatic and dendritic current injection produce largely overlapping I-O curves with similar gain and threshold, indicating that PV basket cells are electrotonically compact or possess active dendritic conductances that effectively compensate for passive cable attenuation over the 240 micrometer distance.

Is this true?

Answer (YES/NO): NO